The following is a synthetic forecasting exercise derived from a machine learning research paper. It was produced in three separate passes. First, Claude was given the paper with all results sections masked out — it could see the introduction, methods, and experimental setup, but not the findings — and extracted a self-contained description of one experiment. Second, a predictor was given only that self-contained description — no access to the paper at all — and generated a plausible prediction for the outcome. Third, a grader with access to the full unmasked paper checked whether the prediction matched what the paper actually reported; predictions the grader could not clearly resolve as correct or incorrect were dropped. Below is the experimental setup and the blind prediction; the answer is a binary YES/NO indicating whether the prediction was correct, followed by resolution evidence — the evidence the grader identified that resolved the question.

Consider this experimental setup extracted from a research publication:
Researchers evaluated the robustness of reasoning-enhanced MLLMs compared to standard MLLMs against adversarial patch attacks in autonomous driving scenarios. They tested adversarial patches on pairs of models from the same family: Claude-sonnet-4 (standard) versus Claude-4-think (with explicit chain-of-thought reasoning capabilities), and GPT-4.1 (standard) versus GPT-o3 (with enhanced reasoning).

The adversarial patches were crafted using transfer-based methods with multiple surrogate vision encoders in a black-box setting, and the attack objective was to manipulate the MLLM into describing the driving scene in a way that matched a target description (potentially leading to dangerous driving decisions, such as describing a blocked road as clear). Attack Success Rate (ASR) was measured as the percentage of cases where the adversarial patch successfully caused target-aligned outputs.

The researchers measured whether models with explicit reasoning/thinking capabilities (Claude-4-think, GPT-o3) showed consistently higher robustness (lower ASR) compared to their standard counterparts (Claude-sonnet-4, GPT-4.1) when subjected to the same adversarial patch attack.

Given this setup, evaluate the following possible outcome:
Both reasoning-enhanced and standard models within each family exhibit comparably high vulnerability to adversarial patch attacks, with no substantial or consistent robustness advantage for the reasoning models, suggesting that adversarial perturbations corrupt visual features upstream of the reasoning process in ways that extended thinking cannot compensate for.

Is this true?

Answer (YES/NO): NO